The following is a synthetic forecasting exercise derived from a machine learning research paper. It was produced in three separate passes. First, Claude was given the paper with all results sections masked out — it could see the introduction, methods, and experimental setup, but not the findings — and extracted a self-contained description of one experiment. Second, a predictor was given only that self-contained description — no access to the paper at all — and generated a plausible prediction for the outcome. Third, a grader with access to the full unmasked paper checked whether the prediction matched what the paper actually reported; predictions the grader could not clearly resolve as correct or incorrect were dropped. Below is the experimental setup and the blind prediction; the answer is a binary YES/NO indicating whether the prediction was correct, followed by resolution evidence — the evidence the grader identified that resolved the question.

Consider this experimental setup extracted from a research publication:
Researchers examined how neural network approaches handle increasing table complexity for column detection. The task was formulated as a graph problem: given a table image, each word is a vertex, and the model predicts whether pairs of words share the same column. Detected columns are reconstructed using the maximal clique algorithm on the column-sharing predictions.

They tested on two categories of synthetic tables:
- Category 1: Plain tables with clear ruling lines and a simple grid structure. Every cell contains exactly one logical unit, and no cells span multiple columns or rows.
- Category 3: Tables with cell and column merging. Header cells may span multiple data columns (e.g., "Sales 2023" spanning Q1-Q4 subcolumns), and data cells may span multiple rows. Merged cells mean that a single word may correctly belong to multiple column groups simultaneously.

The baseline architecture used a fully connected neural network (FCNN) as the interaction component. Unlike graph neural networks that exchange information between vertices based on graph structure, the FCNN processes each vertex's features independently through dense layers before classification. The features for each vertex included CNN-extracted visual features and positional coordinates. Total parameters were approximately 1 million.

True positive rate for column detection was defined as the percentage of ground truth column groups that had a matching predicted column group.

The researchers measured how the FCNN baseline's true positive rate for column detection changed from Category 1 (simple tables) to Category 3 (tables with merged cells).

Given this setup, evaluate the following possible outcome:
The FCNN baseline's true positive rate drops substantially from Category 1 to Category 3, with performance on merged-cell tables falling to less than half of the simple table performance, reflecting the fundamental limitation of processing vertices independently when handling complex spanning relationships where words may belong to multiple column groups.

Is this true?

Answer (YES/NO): NO